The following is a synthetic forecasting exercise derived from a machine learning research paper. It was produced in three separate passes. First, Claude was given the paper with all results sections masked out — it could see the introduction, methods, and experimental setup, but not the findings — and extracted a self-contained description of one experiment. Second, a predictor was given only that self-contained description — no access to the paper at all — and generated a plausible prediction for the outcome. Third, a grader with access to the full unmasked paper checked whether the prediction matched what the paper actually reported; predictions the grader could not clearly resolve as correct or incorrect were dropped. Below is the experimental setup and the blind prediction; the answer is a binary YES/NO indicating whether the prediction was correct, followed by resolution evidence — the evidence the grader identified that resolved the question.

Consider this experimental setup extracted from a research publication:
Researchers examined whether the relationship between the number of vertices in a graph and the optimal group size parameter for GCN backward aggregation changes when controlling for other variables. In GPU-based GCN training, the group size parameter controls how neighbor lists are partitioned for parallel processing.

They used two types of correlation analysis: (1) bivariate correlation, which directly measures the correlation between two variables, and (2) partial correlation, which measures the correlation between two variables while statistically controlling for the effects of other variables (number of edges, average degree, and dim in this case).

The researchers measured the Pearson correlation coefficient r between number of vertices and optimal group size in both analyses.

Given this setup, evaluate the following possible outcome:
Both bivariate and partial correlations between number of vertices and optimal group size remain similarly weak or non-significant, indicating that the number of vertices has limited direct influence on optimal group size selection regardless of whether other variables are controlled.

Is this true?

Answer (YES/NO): NO